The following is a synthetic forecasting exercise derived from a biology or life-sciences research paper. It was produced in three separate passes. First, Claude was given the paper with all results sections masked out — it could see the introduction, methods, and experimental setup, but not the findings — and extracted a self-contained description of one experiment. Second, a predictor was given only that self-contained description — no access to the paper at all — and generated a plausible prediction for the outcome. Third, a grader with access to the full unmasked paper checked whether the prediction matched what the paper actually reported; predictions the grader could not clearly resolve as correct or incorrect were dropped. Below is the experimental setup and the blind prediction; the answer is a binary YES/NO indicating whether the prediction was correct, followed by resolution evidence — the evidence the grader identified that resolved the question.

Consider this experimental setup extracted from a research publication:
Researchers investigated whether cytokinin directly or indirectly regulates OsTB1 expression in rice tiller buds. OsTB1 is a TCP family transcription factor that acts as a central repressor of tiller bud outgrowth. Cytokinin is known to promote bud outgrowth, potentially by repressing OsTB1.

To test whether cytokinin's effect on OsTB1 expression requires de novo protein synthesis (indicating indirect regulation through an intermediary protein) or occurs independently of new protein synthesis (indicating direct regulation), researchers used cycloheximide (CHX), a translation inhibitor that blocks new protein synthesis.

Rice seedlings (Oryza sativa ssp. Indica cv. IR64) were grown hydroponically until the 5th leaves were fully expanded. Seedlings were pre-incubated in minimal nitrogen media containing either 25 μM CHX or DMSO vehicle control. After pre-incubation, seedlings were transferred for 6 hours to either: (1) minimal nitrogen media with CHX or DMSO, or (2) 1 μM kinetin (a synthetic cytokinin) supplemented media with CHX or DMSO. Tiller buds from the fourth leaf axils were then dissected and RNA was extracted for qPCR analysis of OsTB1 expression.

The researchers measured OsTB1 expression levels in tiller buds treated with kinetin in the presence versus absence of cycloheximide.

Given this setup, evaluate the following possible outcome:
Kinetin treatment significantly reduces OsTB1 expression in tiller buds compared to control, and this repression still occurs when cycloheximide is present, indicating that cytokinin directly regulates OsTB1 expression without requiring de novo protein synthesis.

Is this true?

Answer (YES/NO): YES